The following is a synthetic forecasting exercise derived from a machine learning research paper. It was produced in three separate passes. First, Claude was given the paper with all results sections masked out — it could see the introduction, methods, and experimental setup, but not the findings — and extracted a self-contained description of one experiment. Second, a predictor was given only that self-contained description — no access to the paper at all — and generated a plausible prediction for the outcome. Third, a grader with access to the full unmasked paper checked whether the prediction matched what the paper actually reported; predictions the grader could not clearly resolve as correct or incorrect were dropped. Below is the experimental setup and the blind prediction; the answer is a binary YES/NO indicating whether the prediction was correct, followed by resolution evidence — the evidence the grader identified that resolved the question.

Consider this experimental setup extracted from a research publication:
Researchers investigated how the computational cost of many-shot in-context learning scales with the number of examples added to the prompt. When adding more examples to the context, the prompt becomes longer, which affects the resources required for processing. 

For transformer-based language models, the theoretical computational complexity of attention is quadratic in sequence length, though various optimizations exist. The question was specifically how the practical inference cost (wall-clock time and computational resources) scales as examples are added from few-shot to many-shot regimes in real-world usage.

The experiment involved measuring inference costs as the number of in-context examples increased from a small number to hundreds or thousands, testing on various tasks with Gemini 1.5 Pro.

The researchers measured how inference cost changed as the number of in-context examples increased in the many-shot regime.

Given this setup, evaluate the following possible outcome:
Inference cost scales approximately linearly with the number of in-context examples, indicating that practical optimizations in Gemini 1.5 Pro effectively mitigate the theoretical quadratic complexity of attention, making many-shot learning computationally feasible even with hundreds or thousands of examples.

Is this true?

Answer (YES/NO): YES